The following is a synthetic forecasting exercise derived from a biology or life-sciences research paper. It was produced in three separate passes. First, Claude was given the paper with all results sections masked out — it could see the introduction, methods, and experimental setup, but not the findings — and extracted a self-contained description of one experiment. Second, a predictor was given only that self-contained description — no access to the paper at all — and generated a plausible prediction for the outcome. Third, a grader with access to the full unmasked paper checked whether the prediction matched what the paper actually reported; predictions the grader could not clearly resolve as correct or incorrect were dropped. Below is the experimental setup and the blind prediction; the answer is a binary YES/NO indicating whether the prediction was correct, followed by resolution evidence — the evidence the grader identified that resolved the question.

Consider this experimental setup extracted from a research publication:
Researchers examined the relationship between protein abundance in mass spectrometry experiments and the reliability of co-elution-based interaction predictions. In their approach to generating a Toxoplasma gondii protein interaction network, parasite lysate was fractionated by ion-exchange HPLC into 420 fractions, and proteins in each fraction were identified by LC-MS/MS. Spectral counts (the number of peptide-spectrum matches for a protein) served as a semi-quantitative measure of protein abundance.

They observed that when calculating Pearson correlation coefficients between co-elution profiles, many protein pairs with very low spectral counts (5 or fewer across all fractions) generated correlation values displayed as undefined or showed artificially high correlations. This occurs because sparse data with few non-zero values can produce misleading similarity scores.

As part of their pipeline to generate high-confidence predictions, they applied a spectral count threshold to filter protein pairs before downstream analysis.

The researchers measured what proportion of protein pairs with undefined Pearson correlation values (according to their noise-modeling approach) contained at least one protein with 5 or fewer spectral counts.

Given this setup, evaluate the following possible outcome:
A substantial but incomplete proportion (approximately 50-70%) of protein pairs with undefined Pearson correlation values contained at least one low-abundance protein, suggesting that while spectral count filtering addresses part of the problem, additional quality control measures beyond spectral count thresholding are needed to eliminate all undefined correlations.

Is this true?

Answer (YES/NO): NO